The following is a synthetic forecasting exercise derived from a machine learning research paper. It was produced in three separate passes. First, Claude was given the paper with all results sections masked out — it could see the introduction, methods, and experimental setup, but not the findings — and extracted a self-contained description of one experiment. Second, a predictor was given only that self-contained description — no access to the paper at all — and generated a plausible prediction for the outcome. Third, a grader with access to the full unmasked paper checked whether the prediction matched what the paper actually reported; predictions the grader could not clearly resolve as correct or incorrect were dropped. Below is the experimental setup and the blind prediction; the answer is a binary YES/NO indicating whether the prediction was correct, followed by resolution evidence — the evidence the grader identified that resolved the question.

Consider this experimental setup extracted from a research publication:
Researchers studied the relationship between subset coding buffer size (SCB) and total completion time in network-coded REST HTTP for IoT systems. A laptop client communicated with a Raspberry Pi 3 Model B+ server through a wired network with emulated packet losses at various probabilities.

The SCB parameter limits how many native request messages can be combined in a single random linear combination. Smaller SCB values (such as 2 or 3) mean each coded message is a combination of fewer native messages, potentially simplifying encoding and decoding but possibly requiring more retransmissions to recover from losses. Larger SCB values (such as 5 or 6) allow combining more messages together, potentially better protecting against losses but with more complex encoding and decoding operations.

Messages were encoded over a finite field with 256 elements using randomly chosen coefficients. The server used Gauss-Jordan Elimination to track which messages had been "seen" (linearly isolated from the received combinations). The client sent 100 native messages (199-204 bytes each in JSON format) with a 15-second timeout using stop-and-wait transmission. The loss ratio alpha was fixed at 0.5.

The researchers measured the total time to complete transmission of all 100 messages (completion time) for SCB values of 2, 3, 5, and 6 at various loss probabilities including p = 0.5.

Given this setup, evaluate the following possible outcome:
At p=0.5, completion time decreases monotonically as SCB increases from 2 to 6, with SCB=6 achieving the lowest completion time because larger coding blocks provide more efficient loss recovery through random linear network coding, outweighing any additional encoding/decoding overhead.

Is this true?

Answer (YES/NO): NO